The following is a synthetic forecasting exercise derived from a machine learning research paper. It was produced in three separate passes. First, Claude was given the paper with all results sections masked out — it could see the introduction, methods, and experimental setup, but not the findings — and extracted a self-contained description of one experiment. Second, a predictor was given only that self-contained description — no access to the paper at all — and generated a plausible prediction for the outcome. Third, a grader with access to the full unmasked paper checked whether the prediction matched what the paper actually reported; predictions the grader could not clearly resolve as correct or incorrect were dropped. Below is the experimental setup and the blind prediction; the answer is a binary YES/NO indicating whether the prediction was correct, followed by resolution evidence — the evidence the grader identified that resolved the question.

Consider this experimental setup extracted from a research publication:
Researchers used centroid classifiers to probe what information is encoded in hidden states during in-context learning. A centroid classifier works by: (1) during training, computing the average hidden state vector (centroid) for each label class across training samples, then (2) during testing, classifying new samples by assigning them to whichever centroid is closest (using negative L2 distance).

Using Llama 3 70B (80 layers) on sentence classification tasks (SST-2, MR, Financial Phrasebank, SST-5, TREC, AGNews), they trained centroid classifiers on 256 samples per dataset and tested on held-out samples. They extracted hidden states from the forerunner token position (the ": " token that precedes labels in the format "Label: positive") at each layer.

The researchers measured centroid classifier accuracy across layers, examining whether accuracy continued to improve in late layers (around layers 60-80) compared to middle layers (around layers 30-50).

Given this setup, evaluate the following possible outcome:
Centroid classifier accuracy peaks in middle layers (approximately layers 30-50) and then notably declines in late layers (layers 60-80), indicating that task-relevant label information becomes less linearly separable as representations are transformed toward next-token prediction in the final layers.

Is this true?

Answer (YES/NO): YES